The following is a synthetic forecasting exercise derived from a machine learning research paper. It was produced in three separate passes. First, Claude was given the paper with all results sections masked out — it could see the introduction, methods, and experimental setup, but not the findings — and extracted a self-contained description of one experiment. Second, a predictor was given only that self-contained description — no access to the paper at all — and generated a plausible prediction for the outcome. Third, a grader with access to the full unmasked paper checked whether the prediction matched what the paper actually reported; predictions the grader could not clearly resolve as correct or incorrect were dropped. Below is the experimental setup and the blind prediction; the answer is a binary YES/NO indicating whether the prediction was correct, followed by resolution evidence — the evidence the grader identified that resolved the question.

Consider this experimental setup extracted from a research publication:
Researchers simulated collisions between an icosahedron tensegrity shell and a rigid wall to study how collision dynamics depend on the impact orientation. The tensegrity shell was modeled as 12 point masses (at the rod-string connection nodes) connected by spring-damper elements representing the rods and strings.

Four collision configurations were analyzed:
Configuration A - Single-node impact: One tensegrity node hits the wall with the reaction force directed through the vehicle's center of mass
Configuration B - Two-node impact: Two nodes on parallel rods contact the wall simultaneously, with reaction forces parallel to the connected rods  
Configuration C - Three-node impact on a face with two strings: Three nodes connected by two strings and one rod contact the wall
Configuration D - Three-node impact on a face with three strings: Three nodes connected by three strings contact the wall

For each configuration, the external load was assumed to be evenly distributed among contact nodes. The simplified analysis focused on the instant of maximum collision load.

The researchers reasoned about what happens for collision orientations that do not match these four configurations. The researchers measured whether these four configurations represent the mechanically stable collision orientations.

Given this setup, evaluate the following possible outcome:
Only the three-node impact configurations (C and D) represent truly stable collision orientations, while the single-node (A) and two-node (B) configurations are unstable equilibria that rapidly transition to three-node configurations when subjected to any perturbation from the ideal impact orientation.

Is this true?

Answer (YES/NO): NO